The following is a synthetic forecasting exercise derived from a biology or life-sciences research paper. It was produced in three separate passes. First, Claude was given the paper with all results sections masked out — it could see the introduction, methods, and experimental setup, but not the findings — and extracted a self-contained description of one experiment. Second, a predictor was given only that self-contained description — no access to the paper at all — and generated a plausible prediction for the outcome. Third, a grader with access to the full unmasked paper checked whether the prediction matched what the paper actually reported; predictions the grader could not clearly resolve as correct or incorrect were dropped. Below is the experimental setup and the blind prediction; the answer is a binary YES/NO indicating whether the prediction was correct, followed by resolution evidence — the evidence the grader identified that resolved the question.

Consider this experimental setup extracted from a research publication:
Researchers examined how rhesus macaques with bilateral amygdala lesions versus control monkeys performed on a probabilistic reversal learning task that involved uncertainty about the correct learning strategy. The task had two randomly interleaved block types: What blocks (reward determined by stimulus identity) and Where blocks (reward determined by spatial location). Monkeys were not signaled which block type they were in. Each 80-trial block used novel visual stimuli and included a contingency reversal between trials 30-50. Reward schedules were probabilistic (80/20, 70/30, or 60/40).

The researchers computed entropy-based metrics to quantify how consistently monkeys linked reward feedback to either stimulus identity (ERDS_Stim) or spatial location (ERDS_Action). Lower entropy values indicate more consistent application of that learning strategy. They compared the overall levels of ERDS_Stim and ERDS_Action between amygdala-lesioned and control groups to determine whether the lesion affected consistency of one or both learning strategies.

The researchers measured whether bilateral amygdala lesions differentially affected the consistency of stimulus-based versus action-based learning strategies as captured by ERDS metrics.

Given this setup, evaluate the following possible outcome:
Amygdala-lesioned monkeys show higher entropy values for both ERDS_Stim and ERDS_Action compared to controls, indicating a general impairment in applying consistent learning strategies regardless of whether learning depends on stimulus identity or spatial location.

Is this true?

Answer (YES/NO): YES